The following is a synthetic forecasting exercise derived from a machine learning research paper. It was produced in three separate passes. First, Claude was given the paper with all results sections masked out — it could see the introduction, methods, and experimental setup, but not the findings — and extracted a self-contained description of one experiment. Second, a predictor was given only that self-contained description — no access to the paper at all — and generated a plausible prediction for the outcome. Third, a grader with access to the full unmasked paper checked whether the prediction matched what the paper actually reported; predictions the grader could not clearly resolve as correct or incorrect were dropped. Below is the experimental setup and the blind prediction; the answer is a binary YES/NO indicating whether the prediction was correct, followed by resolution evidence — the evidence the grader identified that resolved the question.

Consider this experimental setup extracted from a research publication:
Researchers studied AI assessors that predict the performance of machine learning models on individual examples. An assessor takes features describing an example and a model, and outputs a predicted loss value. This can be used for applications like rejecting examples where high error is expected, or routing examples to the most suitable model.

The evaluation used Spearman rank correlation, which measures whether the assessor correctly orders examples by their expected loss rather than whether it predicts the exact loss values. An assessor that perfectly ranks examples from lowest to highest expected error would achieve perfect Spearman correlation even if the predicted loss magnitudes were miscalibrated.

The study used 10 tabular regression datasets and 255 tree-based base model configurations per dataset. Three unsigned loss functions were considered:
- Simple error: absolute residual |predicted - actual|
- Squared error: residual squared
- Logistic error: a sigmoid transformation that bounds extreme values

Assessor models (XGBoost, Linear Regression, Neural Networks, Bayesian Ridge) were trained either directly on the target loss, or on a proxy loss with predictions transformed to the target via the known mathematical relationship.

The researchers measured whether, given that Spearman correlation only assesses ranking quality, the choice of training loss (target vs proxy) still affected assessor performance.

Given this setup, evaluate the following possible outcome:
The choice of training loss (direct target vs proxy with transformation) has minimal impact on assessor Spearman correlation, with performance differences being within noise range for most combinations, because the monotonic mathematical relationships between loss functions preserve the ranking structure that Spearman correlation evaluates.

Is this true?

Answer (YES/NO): NO